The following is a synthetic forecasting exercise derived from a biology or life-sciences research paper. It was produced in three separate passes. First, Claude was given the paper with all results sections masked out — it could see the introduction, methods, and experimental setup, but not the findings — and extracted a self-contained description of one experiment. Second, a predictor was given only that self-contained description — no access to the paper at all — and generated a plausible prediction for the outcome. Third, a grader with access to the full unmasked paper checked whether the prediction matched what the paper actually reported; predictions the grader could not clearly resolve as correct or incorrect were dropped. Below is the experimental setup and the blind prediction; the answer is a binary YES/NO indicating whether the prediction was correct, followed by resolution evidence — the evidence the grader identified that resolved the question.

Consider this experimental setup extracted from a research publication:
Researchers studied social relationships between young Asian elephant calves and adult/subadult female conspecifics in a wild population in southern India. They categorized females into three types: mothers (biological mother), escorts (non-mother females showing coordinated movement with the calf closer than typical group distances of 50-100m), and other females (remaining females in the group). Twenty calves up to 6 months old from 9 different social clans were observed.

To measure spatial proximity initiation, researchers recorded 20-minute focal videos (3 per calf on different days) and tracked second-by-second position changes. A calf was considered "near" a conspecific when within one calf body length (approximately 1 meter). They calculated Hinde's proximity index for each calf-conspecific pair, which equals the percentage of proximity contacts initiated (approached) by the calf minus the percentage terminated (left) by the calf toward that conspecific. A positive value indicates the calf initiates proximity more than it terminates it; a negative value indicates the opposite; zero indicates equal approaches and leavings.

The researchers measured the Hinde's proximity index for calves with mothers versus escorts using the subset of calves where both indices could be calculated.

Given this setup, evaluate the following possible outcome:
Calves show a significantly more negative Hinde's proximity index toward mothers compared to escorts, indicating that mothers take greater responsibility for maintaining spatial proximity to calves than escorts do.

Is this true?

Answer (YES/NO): NO